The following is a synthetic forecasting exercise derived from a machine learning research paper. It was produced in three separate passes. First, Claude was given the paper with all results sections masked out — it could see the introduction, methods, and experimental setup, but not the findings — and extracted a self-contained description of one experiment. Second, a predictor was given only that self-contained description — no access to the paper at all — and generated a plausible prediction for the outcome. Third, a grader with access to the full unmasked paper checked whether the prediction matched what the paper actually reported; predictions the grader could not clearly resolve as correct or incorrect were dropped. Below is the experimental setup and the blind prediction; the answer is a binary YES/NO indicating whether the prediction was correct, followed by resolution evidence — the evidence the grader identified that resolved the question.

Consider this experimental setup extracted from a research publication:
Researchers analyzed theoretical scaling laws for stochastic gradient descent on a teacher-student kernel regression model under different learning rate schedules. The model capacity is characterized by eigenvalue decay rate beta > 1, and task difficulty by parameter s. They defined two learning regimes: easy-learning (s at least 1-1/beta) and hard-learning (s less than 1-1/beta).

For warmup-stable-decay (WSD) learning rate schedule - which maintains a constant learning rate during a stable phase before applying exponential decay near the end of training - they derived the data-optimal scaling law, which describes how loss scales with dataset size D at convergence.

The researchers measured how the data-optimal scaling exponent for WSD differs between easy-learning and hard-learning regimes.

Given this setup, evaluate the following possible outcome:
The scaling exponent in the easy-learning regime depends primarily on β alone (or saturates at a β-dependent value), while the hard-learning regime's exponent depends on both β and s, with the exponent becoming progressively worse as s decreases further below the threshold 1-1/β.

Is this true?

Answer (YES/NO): NO